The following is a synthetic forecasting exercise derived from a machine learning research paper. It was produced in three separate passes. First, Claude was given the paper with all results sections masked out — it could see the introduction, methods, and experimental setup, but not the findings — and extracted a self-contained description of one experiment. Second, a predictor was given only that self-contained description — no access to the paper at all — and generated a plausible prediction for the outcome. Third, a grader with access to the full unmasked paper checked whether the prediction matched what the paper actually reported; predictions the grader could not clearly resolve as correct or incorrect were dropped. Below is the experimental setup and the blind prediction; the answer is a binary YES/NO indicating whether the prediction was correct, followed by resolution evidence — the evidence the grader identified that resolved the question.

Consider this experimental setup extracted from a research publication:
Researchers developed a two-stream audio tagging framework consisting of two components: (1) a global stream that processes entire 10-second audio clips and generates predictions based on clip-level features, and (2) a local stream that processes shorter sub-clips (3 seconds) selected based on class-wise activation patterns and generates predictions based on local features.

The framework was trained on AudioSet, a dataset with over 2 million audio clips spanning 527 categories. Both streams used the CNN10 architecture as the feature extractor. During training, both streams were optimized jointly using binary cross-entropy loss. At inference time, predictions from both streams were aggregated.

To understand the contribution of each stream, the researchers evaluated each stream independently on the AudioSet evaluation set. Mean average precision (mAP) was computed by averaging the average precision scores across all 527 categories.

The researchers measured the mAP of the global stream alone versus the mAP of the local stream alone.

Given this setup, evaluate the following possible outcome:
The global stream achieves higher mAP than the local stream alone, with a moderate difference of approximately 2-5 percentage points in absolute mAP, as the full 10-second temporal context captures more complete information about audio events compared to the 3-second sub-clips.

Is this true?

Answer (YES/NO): NO